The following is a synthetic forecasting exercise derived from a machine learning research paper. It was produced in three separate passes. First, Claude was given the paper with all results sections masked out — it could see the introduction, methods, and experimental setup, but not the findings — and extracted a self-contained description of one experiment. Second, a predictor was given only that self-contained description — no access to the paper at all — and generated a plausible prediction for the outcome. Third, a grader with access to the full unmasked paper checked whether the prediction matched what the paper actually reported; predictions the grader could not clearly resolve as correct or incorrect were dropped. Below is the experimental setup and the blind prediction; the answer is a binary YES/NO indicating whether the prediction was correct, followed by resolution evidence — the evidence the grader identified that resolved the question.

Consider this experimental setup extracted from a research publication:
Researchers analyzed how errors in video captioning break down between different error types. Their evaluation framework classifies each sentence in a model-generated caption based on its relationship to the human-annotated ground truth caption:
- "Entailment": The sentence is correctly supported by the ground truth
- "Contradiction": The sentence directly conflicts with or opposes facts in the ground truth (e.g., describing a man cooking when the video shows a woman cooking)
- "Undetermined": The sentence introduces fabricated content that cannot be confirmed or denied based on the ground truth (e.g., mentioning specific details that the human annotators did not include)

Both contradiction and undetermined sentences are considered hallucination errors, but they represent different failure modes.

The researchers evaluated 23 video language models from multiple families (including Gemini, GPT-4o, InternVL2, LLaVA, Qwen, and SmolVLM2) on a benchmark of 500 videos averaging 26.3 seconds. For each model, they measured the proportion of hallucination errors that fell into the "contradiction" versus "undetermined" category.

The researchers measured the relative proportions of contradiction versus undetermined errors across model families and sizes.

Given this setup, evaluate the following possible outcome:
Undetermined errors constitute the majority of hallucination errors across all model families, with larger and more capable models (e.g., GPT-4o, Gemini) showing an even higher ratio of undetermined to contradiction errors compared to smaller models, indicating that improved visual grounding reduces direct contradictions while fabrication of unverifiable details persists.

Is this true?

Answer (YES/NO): YES